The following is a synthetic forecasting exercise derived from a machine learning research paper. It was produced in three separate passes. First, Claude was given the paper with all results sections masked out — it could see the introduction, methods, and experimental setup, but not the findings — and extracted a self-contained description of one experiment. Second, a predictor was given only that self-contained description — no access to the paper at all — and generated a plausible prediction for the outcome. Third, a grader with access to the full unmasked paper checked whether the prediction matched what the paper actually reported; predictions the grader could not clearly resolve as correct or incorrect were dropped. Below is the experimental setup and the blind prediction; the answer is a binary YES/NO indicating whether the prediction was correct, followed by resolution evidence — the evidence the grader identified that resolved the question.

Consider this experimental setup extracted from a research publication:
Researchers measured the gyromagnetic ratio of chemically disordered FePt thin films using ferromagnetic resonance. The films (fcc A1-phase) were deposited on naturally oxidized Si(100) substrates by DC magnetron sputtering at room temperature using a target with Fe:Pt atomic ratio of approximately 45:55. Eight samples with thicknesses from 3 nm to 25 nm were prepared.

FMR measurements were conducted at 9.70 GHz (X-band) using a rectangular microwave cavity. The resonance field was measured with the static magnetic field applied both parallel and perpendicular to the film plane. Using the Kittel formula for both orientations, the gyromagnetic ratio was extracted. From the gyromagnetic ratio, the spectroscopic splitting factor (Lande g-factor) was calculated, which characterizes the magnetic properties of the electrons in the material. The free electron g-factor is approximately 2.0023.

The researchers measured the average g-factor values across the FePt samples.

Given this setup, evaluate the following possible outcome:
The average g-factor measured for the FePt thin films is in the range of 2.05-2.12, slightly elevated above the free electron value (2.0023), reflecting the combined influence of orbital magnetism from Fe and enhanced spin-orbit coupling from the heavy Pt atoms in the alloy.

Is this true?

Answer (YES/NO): YES